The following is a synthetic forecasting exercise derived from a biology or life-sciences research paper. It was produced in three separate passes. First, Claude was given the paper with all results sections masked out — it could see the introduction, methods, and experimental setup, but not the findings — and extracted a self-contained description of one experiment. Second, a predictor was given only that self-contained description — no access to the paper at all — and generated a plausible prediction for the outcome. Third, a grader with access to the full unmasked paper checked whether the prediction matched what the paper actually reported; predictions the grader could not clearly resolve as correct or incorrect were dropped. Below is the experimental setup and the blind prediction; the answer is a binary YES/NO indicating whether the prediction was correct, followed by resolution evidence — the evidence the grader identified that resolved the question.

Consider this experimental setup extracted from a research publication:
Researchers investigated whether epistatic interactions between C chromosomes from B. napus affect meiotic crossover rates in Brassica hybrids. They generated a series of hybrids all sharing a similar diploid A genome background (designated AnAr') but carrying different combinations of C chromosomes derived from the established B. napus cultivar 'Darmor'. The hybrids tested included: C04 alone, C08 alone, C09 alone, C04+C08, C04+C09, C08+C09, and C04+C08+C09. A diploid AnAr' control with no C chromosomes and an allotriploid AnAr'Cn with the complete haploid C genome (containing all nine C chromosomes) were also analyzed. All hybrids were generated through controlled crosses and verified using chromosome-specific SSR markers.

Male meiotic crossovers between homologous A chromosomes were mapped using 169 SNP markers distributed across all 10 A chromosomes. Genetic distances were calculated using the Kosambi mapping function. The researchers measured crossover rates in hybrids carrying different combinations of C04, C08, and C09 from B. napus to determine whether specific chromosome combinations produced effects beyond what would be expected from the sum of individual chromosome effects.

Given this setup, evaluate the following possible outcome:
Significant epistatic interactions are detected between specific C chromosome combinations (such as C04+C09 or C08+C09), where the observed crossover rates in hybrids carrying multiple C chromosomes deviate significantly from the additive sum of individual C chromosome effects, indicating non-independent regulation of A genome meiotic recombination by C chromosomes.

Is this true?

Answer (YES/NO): YES